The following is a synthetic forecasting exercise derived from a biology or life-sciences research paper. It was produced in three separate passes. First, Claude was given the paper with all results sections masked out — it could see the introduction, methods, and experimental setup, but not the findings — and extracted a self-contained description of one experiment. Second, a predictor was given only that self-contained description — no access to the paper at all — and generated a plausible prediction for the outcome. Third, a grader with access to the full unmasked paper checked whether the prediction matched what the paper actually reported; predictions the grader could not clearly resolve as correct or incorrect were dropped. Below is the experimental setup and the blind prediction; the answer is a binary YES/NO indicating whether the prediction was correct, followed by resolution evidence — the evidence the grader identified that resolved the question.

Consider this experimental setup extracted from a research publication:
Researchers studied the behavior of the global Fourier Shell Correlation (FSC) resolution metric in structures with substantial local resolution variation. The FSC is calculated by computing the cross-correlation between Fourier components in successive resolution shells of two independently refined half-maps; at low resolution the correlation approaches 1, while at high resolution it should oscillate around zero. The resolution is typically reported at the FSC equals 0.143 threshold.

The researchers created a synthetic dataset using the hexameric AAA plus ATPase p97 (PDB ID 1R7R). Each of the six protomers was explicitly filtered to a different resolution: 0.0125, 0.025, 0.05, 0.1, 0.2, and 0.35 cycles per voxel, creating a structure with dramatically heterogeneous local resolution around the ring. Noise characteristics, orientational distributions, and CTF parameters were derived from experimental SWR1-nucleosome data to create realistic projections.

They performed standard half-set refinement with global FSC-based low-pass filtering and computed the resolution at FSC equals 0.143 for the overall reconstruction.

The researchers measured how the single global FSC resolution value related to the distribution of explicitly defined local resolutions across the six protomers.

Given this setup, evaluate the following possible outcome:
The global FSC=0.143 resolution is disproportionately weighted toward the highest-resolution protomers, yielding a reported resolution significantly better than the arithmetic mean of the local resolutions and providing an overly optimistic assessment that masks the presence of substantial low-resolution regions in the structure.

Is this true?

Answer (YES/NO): YES